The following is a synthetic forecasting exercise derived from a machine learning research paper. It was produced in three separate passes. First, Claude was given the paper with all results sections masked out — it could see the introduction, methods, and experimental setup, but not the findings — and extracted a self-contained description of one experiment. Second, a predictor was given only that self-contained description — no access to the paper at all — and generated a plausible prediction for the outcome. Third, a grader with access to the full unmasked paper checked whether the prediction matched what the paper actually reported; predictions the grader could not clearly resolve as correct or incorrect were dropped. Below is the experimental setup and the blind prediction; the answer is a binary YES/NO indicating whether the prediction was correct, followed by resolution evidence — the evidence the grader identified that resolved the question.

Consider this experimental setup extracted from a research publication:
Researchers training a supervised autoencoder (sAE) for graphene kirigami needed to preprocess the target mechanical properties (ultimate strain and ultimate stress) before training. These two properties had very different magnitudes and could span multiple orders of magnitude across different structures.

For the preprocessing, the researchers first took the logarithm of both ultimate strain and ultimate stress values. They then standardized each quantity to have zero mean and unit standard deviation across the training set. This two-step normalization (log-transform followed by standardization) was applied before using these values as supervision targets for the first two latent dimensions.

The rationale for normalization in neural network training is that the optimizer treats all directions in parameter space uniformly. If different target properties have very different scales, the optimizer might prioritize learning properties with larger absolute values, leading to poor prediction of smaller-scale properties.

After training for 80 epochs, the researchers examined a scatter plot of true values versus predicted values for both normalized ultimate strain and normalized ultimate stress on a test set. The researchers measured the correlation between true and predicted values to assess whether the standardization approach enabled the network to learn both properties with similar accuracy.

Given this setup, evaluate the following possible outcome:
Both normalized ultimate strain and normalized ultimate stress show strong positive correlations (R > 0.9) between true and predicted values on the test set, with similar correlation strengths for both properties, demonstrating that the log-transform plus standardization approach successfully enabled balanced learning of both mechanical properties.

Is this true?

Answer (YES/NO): NO